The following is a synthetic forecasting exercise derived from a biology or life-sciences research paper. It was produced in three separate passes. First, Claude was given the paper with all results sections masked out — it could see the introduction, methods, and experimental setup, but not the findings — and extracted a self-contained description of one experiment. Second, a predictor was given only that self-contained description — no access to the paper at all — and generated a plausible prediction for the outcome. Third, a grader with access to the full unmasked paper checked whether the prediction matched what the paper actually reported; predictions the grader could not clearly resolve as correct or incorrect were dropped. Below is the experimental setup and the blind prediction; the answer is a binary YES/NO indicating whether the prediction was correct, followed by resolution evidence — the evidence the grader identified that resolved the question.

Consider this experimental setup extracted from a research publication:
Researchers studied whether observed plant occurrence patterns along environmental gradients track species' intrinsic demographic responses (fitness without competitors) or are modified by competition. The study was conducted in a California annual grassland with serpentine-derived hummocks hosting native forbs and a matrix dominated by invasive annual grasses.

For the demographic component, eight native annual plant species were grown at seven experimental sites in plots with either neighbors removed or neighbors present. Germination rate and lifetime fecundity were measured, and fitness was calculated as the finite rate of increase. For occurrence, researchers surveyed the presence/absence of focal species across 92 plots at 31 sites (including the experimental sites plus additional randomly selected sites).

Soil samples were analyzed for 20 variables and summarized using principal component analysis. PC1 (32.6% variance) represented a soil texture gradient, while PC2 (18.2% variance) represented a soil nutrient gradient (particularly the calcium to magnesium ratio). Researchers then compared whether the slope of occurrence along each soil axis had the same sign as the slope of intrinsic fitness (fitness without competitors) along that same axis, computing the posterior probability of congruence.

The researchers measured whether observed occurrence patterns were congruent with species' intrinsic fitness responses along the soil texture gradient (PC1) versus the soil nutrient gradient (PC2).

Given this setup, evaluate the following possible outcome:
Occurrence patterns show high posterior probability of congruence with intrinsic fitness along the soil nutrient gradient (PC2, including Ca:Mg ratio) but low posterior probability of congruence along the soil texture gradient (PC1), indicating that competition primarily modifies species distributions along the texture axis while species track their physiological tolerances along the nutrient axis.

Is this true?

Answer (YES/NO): NO